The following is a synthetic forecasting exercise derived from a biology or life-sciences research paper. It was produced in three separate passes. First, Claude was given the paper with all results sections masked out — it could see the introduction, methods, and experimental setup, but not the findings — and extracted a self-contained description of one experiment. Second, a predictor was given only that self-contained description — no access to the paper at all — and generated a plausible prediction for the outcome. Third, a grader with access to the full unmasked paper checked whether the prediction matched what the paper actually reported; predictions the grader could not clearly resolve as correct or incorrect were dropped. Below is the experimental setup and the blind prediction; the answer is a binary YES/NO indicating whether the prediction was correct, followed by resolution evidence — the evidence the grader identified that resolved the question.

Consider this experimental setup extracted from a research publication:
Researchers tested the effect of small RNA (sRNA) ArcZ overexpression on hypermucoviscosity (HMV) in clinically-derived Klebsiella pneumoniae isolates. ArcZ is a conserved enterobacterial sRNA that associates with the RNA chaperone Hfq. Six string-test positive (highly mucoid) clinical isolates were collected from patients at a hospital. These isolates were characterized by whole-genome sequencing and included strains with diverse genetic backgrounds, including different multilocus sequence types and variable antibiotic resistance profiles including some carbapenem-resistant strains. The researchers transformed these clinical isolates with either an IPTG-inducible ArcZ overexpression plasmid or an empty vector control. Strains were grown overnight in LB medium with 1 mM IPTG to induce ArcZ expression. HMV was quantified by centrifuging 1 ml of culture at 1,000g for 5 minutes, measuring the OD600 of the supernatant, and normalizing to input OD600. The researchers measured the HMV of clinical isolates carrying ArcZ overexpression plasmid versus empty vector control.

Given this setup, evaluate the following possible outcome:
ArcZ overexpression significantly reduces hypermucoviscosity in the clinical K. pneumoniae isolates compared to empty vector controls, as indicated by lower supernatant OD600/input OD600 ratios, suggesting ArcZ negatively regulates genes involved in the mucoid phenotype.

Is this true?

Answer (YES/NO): YES